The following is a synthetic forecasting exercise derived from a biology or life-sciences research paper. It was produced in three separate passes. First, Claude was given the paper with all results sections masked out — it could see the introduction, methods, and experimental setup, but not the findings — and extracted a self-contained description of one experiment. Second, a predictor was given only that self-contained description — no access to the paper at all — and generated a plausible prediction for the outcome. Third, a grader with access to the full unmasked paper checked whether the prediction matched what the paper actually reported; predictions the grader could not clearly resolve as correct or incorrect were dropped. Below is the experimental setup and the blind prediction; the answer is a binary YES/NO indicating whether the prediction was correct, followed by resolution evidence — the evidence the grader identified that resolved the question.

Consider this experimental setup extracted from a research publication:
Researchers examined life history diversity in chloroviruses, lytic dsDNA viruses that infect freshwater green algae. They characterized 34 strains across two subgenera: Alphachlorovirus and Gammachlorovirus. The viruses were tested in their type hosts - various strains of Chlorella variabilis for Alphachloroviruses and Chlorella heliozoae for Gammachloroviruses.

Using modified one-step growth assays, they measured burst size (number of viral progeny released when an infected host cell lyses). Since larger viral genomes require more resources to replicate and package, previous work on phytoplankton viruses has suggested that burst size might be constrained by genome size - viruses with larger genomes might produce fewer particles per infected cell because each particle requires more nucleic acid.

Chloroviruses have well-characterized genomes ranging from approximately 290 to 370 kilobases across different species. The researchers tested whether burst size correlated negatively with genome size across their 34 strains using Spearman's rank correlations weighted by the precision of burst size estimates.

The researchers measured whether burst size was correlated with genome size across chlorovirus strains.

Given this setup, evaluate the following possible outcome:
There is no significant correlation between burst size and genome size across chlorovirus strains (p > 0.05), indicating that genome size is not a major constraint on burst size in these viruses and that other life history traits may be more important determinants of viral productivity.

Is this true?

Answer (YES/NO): NO